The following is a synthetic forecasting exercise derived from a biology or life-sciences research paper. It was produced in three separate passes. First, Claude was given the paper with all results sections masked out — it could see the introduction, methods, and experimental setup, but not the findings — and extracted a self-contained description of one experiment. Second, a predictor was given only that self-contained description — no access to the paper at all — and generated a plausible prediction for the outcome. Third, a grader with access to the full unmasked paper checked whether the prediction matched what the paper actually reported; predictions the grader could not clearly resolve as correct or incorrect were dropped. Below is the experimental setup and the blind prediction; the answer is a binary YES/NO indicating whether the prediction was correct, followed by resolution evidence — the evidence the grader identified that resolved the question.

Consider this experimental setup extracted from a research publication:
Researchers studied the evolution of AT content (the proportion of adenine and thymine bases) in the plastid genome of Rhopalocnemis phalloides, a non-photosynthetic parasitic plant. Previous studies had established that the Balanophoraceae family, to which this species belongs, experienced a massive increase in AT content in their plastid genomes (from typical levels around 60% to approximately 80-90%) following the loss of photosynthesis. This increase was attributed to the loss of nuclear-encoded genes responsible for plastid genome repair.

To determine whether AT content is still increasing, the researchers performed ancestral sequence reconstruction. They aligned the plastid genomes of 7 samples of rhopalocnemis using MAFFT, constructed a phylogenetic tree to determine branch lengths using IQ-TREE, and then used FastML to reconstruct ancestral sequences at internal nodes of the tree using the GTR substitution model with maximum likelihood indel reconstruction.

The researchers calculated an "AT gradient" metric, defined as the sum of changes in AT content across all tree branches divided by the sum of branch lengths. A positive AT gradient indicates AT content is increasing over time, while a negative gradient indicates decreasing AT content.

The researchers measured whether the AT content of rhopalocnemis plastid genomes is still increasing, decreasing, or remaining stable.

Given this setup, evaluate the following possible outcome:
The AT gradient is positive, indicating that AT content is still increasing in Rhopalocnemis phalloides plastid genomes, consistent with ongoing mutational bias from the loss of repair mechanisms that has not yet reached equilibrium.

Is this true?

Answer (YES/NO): NO